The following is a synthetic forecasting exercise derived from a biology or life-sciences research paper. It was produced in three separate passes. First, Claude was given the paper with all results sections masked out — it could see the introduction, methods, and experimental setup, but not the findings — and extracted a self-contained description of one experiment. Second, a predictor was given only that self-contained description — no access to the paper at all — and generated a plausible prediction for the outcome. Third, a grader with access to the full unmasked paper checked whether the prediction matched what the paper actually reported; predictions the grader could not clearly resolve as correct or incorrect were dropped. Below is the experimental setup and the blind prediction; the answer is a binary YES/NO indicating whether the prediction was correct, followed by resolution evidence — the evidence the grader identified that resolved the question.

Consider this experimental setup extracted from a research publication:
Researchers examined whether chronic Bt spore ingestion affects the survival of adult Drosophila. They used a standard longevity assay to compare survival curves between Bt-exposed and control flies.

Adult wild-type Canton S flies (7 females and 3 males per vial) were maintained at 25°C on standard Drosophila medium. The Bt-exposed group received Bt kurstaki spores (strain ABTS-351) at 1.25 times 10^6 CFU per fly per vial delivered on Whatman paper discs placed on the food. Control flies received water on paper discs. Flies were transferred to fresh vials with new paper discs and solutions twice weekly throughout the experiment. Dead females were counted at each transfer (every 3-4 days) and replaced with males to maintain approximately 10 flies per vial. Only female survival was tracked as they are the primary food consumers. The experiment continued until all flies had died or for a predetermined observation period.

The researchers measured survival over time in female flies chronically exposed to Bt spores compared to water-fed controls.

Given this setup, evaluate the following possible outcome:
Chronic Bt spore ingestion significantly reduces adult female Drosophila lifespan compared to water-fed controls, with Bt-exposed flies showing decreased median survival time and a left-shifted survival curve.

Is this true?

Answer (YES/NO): YES